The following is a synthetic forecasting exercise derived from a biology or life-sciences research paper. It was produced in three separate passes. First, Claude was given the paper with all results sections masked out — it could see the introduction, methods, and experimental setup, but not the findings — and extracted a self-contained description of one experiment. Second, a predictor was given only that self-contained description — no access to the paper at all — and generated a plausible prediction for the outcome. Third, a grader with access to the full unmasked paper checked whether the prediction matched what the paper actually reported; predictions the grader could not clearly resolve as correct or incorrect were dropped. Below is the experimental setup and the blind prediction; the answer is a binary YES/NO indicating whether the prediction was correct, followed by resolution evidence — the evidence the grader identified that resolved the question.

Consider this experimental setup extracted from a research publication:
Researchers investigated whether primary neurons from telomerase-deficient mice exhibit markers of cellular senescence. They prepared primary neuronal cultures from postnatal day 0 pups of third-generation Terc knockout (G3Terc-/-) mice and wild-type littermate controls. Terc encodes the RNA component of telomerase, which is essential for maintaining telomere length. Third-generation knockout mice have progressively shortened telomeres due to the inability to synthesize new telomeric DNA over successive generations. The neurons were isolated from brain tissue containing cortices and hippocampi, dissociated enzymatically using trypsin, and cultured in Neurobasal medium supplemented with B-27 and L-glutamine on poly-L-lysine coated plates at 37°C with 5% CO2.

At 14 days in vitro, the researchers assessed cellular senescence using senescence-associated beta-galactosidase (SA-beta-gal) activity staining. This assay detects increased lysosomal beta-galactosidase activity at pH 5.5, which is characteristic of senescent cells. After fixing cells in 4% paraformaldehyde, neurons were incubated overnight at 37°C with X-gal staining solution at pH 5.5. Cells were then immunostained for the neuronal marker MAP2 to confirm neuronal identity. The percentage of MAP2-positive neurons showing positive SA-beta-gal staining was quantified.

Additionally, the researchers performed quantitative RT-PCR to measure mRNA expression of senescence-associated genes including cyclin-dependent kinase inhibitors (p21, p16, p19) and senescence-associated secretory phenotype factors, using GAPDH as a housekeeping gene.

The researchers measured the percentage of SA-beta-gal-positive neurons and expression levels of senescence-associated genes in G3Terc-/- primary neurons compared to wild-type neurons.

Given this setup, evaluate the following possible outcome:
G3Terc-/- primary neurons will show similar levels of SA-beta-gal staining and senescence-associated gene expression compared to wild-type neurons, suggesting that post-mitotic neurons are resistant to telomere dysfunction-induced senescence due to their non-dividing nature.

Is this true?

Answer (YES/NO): NO